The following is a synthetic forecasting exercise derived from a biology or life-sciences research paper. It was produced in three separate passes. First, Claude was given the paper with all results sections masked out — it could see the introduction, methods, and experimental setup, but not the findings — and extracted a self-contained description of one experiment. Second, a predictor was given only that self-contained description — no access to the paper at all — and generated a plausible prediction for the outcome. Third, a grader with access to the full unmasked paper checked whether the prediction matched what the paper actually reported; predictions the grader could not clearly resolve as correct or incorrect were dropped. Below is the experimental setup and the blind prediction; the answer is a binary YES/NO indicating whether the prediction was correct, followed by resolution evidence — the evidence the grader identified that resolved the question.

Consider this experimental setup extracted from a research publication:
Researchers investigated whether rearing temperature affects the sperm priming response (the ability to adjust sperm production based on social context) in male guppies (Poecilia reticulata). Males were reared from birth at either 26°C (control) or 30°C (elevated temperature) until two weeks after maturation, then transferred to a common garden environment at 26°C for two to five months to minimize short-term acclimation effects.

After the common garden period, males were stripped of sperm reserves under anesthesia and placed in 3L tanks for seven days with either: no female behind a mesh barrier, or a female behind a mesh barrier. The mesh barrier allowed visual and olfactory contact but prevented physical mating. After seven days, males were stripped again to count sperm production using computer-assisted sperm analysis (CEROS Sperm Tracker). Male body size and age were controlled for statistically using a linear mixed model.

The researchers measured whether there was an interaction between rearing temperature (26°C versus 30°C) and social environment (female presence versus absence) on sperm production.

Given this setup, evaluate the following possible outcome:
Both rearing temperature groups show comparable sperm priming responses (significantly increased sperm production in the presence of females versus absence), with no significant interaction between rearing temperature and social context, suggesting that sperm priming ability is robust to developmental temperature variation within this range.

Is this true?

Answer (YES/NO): NO